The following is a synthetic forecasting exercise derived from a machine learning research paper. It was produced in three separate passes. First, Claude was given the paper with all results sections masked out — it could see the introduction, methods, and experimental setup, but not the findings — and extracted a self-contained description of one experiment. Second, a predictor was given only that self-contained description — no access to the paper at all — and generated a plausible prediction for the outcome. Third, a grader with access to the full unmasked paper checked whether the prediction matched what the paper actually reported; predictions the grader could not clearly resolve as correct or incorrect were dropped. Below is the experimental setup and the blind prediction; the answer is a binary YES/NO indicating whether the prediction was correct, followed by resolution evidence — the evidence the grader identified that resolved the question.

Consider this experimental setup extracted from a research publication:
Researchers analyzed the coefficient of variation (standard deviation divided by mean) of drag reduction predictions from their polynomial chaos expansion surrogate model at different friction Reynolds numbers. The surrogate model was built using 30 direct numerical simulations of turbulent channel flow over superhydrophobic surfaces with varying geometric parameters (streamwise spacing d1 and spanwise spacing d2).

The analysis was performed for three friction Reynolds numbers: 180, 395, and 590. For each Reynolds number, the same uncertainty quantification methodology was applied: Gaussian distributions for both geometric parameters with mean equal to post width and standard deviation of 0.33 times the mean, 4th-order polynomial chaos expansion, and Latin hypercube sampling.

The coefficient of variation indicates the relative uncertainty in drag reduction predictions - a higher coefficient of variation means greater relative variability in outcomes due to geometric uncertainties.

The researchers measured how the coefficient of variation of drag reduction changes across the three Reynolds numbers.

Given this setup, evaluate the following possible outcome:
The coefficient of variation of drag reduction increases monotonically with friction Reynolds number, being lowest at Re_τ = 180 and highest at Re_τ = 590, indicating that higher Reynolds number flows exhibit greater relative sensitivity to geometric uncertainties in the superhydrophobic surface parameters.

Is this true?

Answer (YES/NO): NO